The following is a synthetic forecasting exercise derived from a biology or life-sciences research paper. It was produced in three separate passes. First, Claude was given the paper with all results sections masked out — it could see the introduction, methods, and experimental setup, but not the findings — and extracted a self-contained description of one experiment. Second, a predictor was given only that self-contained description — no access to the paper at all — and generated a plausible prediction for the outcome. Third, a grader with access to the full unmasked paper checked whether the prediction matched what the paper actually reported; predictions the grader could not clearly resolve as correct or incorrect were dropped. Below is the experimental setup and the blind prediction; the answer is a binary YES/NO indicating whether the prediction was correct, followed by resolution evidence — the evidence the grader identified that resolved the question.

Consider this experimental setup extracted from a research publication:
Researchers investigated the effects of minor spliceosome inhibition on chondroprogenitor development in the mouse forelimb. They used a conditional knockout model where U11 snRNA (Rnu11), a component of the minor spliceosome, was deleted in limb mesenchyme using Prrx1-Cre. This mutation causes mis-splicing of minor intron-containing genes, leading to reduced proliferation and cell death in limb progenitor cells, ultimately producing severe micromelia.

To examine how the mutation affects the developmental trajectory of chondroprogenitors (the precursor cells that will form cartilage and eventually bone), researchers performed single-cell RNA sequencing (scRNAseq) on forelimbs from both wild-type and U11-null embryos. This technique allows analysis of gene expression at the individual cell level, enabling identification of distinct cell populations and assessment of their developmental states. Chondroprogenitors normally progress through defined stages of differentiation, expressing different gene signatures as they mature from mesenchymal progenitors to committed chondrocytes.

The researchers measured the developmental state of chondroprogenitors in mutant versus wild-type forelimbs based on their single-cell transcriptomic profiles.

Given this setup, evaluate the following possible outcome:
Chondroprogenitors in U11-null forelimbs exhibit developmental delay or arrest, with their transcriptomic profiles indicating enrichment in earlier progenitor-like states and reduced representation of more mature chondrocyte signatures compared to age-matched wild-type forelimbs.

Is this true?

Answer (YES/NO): YES